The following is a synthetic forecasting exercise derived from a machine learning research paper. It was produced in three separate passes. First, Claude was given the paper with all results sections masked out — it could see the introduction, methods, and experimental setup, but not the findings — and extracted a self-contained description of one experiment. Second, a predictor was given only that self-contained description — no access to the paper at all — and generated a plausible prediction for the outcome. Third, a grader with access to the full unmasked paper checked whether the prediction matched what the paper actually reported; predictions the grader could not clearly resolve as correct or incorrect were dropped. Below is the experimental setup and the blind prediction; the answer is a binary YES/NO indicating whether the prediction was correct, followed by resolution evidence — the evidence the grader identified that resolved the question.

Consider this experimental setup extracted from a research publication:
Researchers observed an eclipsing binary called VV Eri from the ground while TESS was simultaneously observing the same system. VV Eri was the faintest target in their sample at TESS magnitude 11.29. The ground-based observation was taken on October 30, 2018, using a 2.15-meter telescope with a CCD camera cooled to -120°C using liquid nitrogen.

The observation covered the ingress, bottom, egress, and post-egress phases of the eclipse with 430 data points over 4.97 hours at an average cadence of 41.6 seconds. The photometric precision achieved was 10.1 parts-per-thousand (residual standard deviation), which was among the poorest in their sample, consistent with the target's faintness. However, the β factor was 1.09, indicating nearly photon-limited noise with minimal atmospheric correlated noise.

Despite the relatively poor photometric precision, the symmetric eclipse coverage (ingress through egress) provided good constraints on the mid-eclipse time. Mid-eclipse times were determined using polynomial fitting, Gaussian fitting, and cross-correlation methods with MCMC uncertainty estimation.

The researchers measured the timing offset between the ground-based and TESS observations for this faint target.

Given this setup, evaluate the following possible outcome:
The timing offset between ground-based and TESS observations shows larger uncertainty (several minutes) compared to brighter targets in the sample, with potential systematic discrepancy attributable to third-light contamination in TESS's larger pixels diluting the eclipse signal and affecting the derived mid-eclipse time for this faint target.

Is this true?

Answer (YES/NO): NO